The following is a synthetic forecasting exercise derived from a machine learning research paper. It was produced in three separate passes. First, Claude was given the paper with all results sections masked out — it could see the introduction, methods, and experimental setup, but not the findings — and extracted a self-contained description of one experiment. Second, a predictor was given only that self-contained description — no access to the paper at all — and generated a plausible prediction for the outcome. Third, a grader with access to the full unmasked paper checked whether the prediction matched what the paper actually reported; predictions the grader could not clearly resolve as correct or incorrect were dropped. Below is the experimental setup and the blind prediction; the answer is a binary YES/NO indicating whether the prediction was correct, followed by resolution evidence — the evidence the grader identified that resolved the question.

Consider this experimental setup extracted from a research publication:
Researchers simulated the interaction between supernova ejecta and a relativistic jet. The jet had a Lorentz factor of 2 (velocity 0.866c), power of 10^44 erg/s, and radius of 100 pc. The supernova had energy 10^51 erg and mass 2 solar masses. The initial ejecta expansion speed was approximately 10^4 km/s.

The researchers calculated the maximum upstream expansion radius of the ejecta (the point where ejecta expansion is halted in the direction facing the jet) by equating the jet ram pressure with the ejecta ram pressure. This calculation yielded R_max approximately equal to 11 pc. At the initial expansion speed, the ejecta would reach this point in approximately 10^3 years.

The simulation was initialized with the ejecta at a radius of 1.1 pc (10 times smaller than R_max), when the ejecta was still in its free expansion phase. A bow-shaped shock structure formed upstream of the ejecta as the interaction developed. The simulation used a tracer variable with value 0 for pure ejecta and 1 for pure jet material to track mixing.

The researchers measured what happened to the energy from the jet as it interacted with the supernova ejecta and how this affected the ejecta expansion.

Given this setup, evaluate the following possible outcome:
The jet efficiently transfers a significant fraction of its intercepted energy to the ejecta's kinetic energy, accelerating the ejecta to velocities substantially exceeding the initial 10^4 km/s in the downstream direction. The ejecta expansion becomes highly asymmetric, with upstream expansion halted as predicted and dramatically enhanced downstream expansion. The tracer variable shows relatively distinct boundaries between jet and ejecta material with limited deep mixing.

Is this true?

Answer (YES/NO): NO